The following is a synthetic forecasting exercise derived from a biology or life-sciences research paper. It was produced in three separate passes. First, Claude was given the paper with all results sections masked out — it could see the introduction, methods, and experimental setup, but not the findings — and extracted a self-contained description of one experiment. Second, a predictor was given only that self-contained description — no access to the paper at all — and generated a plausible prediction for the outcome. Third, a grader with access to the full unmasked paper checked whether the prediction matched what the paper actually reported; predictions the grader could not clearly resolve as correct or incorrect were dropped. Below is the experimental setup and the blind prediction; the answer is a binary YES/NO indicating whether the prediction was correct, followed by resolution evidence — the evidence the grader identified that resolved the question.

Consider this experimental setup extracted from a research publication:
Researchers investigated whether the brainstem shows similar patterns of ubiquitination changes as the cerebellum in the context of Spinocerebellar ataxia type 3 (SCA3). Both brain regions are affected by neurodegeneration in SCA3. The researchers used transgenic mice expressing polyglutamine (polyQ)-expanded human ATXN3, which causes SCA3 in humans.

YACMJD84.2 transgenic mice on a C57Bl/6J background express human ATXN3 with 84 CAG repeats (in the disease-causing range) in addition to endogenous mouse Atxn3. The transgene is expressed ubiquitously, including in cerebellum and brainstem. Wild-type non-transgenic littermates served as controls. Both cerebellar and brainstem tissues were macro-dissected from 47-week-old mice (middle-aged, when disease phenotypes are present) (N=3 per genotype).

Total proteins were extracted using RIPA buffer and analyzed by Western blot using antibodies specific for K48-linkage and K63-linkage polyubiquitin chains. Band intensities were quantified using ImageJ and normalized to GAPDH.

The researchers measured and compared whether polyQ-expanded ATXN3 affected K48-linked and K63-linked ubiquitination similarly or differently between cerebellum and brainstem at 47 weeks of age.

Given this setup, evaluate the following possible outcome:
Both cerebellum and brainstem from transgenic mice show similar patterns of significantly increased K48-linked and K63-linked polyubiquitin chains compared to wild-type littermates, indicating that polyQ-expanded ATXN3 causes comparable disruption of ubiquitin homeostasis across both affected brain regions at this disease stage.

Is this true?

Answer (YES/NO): NO